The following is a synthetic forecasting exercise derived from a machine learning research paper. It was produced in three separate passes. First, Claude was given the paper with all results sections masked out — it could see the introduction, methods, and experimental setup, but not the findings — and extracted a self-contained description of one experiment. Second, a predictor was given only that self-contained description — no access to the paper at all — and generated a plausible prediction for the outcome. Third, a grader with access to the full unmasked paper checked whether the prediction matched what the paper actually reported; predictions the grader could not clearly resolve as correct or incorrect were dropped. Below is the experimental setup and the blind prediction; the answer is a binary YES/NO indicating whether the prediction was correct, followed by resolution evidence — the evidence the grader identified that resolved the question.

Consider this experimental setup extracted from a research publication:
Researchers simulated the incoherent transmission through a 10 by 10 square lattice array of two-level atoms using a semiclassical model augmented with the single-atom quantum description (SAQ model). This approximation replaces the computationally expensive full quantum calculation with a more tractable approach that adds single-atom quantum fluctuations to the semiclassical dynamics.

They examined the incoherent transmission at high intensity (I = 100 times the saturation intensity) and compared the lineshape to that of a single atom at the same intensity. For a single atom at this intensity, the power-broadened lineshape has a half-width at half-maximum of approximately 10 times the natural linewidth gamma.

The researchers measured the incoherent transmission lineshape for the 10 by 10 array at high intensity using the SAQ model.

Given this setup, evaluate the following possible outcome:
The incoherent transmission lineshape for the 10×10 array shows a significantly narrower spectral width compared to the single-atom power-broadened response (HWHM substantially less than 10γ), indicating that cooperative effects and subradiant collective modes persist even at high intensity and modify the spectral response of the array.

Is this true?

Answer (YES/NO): NO